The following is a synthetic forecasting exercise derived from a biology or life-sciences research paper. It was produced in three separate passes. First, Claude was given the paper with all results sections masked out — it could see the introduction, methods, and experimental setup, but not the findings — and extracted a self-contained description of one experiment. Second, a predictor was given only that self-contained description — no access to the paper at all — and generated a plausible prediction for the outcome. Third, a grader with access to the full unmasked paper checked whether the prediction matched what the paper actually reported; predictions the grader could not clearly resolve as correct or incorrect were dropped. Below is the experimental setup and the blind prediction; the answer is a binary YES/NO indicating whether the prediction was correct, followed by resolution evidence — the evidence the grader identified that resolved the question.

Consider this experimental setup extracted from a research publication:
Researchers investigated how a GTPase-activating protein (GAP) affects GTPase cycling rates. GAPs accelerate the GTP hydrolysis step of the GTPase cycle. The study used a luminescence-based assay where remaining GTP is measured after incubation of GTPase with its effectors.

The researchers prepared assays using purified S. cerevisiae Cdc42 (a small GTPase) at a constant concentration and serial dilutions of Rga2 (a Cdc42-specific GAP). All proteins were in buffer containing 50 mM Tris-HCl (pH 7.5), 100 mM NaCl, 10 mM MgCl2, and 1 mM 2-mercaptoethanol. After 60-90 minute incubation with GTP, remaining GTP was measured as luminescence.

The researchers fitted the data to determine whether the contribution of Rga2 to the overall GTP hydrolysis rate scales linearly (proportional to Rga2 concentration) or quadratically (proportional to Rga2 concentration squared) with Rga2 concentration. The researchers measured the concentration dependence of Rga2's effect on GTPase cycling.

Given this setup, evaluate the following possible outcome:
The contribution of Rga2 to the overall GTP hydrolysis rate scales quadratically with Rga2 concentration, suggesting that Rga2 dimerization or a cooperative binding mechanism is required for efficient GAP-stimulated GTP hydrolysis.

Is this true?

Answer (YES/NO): NO